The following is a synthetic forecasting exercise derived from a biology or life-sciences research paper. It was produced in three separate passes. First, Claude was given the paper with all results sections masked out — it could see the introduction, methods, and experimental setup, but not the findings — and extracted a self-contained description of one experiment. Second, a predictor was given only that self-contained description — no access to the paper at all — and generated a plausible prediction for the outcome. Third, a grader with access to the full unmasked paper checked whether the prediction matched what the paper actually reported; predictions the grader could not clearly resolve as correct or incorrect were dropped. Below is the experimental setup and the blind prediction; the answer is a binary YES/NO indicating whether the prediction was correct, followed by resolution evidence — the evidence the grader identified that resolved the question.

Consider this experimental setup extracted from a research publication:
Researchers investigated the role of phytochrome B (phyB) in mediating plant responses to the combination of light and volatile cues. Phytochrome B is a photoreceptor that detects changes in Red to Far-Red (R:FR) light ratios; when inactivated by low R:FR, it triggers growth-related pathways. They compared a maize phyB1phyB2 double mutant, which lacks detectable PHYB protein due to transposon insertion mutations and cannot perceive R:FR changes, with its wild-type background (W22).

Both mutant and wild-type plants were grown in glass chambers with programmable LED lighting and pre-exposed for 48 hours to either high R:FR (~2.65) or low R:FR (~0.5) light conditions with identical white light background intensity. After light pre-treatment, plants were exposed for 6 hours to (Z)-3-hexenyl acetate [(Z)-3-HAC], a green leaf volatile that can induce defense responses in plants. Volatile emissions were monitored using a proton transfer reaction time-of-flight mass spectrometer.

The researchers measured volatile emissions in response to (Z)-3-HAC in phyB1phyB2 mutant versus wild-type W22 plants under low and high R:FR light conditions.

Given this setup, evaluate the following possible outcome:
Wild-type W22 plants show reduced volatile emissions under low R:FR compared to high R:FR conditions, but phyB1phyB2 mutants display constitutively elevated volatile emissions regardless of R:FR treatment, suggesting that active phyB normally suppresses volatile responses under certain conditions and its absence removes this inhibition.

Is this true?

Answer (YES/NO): NO